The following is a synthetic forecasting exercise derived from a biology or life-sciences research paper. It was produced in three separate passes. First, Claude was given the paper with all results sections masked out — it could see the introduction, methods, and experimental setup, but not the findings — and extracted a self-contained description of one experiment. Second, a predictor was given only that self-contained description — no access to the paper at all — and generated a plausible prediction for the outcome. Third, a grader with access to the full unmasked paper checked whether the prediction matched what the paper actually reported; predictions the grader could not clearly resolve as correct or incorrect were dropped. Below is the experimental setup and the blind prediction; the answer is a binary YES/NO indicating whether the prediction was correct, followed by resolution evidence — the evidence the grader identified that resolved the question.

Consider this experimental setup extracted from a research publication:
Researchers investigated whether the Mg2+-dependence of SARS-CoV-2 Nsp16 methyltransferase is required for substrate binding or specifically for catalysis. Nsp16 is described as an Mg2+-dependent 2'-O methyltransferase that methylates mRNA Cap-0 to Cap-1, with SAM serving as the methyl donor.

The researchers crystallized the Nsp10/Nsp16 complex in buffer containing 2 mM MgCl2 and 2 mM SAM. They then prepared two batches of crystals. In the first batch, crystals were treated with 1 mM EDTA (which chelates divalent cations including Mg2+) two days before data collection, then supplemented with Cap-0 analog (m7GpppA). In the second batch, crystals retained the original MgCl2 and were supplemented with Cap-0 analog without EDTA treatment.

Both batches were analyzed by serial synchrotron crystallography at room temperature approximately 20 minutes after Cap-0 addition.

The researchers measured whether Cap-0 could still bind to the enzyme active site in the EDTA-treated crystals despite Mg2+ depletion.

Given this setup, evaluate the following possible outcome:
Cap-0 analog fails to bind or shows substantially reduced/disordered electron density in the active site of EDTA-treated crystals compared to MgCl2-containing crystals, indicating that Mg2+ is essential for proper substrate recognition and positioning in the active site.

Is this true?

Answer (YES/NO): NO